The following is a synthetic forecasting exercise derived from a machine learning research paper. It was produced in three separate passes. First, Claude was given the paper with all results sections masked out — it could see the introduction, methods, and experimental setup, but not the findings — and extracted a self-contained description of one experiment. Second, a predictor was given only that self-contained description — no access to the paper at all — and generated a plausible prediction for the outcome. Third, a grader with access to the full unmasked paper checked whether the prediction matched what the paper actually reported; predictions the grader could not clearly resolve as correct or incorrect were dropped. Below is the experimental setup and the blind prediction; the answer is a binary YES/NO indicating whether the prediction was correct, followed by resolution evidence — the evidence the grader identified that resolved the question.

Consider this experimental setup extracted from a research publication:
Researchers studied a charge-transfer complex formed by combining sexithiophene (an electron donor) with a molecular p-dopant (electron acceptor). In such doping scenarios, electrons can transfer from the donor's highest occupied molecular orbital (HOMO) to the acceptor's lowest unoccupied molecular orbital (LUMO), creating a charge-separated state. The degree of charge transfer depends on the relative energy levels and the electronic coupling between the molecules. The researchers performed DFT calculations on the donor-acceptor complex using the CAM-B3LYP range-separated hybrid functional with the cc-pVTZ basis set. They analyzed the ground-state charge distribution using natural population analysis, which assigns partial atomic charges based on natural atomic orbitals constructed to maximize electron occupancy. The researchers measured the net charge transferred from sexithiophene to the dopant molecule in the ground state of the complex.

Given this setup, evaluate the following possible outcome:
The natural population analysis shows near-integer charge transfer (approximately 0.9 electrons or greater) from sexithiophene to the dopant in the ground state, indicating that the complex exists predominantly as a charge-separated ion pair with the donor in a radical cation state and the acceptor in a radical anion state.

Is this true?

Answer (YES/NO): NO